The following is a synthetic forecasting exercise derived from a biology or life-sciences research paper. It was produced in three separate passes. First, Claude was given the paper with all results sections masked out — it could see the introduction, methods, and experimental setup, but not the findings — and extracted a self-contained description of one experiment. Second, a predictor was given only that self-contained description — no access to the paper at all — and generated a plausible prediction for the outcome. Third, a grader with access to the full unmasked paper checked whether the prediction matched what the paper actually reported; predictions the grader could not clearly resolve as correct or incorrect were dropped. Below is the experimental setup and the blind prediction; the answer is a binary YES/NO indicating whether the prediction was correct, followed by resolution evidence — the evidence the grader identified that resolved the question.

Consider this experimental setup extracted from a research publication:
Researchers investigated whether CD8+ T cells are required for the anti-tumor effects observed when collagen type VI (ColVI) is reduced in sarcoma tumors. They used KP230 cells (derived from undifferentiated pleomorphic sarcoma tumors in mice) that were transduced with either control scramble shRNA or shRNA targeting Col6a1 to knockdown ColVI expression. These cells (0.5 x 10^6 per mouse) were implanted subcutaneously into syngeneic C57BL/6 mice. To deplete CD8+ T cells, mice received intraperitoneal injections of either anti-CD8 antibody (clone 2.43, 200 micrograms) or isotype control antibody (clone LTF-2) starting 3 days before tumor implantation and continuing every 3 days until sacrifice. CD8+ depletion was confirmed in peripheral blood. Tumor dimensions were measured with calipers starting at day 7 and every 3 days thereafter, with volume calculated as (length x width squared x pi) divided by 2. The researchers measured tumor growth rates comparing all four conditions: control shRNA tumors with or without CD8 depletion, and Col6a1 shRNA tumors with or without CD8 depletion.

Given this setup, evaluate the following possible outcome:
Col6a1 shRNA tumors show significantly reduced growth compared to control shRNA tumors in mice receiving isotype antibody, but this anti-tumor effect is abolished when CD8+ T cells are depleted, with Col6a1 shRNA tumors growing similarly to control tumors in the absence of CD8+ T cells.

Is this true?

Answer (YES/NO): YES